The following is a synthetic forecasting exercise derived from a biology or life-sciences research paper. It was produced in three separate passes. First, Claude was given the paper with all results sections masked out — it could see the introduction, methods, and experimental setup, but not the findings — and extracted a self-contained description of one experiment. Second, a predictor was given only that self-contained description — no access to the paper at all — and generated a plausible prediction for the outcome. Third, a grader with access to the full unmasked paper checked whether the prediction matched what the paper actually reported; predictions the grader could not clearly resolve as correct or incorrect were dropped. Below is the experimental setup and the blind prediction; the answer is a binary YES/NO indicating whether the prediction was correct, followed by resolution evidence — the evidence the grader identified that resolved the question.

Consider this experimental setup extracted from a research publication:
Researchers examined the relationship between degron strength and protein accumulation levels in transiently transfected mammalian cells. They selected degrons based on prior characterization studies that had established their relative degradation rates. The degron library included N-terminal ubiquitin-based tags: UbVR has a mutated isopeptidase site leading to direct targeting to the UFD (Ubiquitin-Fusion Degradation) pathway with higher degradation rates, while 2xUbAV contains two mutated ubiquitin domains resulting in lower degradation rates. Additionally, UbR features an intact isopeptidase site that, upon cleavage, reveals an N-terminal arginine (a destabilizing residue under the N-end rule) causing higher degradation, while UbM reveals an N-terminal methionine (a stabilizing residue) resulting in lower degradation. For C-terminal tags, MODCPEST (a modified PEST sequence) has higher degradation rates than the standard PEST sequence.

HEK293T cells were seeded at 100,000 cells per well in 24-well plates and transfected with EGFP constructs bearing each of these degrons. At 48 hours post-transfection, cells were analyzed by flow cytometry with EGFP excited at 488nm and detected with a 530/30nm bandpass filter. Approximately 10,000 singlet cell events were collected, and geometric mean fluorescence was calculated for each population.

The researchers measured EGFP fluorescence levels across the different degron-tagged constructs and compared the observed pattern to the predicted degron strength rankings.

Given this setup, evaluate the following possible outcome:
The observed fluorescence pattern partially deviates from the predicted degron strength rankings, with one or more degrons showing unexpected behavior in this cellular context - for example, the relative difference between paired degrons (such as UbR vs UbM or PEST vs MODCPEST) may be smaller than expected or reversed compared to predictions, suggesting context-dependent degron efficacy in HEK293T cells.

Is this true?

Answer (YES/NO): YES